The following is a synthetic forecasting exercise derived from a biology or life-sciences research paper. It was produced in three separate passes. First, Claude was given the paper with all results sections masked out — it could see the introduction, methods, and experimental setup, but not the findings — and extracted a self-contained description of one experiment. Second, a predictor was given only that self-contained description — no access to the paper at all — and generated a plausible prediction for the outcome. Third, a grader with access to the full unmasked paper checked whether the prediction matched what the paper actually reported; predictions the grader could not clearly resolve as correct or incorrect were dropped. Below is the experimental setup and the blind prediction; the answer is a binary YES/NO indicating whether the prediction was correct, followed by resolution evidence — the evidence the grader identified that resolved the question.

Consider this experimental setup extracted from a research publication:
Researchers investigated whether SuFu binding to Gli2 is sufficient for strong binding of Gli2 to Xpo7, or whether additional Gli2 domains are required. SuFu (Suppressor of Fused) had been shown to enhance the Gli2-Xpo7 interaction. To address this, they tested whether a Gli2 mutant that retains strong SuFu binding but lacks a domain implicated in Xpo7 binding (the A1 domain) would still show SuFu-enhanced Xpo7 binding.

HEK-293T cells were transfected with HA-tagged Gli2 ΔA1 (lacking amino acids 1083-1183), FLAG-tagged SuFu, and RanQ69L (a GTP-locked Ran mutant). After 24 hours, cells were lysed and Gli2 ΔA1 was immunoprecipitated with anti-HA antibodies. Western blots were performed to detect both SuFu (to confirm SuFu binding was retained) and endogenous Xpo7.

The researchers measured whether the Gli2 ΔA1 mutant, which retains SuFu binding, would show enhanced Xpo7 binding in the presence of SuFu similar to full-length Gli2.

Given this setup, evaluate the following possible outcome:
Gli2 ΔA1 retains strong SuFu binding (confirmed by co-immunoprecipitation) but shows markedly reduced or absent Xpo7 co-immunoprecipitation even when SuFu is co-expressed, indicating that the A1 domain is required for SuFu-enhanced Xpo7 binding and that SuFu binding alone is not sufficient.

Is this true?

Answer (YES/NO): YES